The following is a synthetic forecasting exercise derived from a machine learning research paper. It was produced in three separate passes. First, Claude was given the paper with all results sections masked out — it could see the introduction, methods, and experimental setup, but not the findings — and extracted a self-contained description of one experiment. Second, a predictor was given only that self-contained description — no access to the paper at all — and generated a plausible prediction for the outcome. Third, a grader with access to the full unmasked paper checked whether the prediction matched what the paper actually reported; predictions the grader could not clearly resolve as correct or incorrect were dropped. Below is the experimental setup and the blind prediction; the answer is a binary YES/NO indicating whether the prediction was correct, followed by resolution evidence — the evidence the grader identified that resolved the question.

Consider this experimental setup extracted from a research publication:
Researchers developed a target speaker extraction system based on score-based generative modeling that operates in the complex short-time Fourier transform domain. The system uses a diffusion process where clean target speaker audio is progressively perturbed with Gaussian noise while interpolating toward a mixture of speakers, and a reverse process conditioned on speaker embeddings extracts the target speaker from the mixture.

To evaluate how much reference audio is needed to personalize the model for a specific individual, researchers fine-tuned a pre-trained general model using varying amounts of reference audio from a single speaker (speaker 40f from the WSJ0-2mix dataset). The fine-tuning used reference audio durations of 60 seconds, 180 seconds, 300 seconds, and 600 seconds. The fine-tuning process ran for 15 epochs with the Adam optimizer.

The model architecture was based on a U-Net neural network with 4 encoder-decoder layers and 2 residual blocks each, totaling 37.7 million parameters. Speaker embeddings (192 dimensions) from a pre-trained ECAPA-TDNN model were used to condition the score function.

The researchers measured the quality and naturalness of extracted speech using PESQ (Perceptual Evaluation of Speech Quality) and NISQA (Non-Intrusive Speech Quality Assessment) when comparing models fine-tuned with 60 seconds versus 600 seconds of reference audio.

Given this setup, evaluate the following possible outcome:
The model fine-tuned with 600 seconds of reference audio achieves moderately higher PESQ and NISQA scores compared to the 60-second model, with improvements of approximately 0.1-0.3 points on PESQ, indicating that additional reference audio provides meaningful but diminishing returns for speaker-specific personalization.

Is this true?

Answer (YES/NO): NO